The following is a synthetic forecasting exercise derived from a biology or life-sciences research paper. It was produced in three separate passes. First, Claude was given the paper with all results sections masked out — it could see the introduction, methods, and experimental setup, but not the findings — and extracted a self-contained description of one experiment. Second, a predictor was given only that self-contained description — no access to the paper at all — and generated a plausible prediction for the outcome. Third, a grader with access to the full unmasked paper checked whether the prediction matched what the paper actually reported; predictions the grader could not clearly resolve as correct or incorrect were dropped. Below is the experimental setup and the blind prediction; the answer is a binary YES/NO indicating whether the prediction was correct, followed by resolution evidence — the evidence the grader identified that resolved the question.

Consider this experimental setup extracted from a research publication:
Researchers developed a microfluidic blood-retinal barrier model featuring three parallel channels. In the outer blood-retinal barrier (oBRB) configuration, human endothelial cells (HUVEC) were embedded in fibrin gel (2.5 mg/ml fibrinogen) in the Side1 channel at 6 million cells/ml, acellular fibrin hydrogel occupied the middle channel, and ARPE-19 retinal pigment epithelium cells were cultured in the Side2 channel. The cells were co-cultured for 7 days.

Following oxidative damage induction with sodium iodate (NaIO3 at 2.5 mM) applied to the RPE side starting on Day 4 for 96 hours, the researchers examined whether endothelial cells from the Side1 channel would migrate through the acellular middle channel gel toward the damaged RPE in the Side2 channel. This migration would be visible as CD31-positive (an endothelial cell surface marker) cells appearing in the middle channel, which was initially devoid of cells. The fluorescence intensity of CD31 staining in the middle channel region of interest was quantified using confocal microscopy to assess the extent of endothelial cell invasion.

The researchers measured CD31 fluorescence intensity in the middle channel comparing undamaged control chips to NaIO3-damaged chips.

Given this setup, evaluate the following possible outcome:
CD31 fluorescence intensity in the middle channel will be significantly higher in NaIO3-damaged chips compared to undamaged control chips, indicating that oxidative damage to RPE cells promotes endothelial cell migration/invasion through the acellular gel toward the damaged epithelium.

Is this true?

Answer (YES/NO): YES